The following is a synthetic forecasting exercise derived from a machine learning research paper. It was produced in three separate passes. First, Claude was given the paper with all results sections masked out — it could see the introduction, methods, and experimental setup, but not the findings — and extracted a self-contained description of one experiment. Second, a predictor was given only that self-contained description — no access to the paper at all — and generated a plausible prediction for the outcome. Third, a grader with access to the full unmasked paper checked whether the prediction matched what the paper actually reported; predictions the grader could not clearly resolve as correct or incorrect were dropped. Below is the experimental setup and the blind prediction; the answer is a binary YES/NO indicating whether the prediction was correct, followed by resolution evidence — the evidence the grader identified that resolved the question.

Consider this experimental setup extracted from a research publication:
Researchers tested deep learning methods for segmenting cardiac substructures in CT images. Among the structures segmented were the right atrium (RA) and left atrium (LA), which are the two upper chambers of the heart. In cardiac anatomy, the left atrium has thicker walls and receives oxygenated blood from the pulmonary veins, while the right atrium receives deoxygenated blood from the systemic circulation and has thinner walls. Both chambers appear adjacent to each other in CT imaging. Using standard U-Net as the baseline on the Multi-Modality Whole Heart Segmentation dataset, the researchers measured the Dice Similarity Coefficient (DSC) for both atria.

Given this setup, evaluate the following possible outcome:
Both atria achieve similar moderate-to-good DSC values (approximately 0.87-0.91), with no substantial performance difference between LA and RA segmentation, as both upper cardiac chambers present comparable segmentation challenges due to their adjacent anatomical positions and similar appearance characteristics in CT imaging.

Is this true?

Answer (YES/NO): NO